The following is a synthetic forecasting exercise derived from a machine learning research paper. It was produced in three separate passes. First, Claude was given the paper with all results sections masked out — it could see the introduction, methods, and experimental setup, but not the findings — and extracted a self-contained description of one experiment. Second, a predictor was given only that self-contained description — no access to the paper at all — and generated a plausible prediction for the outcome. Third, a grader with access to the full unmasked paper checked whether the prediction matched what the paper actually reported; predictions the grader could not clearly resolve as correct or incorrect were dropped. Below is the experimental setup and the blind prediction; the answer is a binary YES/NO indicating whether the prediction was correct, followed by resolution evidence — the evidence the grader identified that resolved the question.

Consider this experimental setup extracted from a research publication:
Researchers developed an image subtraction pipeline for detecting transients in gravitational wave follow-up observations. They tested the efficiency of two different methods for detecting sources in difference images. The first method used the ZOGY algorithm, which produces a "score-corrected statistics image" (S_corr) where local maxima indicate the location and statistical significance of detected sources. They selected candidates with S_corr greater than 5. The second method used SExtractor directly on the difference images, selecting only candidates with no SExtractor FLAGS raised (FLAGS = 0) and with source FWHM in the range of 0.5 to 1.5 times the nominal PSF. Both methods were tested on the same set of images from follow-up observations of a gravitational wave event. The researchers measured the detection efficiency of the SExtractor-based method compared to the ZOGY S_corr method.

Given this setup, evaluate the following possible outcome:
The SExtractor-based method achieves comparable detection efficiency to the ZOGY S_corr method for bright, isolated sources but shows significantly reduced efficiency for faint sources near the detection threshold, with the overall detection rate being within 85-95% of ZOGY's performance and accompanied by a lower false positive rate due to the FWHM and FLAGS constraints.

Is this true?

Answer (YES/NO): NO